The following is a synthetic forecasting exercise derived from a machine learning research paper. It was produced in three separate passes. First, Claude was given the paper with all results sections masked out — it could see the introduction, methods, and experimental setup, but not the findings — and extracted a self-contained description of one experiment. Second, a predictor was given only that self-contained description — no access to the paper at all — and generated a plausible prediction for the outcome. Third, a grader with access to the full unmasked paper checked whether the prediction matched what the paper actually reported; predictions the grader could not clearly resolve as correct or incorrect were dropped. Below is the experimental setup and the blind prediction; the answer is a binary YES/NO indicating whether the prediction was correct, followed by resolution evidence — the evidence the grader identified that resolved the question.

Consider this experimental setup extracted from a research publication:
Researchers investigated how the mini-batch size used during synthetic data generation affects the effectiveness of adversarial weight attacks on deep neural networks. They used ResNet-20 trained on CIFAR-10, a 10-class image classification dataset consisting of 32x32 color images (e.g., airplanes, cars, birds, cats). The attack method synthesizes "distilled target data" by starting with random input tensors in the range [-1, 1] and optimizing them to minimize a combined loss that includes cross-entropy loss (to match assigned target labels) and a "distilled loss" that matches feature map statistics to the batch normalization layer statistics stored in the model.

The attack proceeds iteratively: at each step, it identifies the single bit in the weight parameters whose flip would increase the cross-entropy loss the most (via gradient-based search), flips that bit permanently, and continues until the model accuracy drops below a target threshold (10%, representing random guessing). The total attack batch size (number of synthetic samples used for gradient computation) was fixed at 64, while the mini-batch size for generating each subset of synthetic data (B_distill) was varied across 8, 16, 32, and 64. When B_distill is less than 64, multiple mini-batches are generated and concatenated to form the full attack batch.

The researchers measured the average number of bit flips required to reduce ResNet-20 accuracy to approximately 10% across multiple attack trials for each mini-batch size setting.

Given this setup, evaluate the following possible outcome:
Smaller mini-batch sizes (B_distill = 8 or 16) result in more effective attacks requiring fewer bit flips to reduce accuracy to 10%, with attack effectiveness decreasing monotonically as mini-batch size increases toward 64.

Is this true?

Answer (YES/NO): NO